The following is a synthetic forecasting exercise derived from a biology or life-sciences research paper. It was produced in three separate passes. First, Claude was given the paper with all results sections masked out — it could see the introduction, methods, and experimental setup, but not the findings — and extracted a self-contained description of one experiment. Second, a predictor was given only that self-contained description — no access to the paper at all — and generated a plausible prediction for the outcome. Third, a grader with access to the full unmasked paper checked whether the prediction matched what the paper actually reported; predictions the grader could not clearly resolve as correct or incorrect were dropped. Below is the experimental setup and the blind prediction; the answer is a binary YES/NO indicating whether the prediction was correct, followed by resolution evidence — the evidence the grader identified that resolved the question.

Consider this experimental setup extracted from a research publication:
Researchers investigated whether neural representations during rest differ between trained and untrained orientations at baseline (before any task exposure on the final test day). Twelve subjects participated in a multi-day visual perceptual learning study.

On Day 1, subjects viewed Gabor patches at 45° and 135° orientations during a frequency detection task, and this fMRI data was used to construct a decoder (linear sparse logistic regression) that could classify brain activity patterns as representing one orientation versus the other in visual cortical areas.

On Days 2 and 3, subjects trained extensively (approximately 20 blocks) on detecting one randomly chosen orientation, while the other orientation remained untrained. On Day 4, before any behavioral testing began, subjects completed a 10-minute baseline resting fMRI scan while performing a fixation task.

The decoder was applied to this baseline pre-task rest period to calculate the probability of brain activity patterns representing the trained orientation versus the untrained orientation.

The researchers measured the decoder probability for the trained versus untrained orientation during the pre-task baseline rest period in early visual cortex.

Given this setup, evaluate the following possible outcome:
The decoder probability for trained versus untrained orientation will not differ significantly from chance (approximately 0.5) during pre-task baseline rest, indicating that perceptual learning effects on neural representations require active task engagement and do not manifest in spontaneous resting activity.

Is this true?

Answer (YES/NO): YES